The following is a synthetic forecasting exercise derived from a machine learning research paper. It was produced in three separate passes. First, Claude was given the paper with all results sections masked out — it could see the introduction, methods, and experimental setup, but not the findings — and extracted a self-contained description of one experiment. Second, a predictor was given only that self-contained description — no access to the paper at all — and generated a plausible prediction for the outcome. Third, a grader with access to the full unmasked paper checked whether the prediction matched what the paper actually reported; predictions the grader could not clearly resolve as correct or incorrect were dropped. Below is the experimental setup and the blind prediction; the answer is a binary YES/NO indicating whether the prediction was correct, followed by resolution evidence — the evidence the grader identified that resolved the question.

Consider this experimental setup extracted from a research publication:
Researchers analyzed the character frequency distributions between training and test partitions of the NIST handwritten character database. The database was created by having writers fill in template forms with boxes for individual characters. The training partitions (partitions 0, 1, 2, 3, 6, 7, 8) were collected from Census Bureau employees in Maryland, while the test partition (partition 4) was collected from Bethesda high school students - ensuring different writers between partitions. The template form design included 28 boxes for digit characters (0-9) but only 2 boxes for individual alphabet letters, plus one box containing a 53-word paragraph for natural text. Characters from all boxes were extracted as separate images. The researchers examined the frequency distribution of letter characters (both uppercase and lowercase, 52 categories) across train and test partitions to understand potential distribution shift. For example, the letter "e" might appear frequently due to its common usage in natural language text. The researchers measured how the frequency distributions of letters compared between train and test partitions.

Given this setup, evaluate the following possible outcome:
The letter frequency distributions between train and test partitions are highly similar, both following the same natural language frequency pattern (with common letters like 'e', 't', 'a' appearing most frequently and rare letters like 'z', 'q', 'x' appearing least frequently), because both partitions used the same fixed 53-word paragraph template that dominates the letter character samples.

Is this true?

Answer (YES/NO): NO